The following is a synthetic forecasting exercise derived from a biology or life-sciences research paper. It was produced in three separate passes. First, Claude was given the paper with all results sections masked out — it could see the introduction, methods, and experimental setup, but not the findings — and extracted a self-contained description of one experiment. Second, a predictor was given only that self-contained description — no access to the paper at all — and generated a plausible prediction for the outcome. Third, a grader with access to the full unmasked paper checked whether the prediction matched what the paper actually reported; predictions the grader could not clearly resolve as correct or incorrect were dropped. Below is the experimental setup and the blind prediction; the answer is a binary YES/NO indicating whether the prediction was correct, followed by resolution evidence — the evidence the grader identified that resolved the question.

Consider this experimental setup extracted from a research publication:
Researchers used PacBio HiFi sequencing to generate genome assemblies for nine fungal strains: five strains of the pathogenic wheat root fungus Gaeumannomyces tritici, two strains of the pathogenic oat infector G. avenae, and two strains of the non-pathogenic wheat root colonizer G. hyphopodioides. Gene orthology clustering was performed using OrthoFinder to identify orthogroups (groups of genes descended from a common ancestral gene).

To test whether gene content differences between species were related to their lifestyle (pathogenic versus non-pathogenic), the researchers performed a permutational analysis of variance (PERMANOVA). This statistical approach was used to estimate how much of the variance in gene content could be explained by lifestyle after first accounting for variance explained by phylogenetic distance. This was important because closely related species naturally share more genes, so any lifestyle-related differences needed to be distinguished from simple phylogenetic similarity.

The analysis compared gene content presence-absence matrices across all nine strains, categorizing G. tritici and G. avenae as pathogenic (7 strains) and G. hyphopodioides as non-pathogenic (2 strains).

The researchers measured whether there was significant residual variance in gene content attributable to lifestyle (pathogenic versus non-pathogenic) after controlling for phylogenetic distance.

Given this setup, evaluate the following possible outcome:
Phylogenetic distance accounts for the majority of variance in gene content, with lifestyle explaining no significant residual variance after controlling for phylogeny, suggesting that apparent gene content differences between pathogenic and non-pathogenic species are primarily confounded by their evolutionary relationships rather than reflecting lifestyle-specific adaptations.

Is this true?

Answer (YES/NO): NO